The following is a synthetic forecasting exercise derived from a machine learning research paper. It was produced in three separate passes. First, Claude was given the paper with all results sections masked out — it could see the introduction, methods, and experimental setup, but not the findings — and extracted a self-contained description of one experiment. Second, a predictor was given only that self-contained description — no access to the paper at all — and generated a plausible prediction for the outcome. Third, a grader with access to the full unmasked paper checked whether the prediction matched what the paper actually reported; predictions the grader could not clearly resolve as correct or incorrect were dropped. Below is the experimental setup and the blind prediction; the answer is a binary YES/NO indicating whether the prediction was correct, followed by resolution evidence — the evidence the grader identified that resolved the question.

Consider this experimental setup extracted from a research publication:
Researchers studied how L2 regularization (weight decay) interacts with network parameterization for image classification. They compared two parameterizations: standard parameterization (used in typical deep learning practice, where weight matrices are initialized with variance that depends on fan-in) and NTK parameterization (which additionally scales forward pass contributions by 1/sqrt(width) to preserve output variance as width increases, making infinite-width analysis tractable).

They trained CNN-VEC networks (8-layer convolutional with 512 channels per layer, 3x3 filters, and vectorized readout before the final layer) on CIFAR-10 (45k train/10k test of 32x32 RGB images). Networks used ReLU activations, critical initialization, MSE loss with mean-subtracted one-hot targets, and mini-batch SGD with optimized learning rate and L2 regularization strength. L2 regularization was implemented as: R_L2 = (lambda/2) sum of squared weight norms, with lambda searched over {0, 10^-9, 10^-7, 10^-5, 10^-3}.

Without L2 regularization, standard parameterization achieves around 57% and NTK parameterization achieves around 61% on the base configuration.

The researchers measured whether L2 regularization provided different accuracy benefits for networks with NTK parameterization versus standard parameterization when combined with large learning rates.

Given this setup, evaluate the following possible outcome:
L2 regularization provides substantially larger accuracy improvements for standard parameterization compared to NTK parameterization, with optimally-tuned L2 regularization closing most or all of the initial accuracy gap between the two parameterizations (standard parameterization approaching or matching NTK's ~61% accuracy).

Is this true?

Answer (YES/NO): NO